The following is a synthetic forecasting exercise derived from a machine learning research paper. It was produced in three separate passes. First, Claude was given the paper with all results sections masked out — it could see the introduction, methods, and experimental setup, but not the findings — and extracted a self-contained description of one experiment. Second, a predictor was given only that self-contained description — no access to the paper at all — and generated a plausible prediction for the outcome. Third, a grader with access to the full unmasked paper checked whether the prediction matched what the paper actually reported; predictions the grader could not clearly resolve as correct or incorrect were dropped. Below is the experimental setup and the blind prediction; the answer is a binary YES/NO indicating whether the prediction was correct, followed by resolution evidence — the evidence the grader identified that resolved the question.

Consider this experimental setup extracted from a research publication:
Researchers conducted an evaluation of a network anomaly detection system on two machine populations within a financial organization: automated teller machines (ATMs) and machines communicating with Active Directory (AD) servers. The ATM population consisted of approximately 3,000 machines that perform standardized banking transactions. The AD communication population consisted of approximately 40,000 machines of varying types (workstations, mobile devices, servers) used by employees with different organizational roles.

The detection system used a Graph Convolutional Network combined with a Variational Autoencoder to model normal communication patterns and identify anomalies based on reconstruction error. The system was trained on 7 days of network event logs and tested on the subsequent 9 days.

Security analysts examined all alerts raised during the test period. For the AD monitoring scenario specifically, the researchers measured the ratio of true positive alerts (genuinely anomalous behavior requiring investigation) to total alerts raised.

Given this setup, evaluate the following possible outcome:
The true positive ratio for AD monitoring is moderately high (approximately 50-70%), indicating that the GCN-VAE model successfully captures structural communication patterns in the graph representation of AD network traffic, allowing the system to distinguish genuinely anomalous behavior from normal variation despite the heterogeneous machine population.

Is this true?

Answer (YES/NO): YES